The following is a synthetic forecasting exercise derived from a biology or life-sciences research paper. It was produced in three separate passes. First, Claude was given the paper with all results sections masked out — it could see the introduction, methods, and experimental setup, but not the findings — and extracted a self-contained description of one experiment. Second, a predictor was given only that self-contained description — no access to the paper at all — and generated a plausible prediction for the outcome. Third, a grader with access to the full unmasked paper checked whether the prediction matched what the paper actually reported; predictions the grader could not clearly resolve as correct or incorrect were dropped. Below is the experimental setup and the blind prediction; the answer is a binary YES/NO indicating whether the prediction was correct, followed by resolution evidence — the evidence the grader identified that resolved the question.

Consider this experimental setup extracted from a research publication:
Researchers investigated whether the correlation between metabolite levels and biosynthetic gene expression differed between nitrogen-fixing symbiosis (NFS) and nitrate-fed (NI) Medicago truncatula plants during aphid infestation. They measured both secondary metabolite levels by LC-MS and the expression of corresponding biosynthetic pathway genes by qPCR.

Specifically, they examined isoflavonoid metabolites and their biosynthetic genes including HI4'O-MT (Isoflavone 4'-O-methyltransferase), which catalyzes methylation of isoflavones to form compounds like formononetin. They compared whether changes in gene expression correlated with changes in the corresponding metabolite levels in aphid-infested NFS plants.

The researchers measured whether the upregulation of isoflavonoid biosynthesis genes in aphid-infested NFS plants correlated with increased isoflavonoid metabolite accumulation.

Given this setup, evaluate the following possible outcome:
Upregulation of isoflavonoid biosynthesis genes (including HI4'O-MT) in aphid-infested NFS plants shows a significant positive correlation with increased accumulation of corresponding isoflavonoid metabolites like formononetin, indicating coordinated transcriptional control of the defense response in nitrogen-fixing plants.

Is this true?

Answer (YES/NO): NO